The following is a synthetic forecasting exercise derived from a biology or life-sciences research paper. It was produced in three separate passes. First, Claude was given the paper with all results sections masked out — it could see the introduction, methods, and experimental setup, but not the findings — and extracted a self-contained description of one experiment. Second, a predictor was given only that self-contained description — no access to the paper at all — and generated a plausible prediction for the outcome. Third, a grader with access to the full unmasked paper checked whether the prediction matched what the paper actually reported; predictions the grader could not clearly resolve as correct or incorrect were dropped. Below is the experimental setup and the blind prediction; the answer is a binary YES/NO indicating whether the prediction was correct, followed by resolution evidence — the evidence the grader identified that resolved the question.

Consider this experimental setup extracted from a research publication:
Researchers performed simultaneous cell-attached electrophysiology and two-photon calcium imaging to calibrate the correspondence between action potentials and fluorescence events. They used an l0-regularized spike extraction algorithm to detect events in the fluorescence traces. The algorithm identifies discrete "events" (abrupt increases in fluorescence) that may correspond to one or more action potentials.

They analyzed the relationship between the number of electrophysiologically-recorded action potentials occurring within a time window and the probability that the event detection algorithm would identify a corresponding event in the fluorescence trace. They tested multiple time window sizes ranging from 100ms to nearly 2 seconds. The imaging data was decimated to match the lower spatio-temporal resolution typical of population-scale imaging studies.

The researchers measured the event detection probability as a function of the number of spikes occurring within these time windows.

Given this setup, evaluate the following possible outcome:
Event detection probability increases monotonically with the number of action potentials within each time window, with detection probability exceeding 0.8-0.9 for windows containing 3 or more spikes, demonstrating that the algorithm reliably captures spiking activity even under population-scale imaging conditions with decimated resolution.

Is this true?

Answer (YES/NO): NO